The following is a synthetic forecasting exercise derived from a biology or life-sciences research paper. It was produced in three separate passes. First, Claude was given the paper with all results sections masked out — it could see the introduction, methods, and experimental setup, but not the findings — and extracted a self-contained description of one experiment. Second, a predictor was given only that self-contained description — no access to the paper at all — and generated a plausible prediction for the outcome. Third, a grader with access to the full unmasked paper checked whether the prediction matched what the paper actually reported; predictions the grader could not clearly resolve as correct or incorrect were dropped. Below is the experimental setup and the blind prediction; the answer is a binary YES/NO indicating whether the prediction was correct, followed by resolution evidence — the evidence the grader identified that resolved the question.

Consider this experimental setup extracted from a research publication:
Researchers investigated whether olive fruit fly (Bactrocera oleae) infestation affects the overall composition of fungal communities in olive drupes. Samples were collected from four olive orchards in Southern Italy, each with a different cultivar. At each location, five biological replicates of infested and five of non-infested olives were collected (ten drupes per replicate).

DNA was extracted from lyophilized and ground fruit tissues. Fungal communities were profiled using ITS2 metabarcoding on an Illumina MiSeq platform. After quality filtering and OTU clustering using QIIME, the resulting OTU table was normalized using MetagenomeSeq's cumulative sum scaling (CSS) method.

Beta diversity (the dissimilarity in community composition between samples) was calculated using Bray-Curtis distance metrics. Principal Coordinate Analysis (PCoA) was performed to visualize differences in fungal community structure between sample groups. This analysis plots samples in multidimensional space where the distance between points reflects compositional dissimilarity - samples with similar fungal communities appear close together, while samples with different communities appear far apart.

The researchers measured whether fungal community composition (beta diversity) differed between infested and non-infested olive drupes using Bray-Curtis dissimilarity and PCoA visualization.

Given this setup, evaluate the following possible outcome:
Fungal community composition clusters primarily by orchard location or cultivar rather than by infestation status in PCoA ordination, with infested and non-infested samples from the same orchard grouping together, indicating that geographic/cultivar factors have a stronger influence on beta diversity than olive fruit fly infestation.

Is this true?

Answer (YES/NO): NO